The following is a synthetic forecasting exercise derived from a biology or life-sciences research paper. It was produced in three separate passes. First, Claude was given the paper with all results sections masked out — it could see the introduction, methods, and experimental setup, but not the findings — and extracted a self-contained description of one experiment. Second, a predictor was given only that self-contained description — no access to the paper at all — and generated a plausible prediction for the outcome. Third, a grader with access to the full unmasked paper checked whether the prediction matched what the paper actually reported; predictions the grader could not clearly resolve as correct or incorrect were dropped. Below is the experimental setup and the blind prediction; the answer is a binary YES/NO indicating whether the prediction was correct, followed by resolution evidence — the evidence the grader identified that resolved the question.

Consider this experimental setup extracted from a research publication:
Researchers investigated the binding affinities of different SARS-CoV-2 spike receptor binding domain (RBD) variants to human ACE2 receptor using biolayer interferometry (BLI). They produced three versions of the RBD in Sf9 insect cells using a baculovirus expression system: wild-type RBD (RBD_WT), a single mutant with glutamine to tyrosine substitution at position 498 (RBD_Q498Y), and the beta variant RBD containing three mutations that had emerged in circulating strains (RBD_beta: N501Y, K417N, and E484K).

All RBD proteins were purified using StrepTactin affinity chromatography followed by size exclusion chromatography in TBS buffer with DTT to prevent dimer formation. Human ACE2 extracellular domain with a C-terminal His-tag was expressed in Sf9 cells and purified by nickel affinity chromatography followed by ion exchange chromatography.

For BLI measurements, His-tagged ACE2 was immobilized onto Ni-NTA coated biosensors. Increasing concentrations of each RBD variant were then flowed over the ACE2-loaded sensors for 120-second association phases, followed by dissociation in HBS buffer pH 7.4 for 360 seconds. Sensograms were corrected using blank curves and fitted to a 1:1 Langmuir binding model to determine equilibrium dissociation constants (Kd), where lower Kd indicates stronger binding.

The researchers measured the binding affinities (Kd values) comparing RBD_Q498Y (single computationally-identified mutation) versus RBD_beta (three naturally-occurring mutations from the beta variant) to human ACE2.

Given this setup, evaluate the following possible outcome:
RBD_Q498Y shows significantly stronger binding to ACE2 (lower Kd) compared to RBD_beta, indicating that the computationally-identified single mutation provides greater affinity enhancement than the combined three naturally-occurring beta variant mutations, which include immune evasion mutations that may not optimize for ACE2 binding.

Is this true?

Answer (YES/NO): NO